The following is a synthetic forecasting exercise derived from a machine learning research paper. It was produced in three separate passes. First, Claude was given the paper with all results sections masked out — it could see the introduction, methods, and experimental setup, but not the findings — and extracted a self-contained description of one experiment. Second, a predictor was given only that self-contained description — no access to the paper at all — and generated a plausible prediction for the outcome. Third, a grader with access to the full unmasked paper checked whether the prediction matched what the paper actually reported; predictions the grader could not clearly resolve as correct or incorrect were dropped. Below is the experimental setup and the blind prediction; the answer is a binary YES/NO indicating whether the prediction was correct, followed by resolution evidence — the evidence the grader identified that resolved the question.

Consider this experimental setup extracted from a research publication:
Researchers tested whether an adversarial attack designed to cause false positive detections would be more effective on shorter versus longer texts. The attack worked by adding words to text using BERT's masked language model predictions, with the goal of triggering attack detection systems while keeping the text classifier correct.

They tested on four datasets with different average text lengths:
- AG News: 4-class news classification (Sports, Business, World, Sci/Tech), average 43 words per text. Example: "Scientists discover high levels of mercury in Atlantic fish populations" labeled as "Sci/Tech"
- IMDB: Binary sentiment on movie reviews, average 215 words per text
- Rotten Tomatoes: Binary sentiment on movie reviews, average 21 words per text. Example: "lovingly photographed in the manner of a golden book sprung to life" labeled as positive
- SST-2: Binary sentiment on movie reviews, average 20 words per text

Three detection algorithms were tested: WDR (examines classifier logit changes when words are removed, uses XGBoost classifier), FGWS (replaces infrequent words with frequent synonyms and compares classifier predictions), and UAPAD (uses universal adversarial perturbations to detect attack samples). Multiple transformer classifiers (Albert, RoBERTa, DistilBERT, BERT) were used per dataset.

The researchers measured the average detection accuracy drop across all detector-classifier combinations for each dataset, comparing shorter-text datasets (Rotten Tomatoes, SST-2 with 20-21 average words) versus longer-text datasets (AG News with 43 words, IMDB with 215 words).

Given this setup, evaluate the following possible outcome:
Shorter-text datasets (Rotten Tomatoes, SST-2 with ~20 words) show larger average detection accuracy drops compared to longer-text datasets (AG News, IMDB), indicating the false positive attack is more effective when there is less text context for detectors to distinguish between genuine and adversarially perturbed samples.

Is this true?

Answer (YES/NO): YES